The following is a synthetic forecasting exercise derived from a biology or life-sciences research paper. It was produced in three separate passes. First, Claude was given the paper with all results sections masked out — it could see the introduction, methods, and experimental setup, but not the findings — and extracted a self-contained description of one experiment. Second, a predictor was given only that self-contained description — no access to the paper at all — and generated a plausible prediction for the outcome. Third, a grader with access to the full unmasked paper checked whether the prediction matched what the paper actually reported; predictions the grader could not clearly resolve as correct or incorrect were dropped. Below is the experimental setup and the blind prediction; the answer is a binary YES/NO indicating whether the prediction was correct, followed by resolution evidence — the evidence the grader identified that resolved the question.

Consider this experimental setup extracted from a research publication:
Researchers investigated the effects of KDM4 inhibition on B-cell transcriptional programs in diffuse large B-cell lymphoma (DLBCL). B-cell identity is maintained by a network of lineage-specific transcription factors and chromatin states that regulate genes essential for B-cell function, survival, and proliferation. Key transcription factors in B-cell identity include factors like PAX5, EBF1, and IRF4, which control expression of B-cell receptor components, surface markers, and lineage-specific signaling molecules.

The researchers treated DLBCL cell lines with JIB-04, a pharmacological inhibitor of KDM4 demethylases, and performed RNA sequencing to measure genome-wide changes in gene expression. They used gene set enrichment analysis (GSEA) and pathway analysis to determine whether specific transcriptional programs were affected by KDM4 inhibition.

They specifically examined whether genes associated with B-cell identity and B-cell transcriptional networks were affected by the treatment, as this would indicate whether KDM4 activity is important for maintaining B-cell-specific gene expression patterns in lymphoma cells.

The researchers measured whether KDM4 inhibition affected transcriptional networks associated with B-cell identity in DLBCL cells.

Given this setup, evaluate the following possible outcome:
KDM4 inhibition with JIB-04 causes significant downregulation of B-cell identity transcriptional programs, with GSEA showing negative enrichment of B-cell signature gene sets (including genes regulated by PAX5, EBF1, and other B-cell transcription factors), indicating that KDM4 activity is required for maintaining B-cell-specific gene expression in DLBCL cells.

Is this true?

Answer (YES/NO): NO